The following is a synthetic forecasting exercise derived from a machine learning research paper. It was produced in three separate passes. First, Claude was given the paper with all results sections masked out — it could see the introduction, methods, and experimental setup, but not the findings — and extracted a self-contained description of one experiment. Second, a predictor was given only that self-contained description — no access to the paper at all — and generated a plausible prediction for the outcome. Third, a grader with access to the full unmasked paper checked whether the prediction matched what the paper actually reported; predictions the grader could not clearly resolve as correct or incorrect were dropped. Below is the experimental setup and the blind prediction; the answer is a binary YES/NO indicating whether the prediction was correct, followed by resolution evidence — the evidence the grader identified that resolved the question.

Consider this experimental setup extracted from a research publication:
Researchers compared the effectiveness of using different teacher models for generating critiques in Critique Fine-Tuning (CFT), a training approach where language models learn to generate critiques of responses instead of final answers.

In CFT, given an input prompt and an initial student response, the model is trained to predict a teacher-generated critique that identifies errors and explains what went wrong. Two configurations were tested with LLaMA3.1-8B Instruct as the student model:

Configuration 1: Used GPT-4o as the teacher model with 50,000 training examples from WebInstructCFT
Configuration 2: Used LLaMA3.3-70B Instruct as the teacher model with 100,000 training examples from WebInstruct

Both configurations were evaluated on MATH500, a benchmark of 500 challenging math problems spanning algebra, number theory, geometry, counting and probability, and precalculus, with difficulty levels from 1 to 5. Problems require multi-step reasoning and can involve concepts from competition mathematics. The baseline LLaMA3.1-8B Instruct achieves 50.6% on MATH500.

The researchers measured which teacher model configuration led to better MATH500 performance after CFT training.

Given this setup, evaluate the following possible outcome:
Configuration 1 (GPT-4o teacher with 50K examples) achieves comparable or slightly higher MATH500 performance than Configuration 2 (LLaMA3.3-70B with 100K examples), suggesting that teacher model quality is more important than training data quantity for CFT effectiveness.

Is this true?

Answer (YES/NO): YES